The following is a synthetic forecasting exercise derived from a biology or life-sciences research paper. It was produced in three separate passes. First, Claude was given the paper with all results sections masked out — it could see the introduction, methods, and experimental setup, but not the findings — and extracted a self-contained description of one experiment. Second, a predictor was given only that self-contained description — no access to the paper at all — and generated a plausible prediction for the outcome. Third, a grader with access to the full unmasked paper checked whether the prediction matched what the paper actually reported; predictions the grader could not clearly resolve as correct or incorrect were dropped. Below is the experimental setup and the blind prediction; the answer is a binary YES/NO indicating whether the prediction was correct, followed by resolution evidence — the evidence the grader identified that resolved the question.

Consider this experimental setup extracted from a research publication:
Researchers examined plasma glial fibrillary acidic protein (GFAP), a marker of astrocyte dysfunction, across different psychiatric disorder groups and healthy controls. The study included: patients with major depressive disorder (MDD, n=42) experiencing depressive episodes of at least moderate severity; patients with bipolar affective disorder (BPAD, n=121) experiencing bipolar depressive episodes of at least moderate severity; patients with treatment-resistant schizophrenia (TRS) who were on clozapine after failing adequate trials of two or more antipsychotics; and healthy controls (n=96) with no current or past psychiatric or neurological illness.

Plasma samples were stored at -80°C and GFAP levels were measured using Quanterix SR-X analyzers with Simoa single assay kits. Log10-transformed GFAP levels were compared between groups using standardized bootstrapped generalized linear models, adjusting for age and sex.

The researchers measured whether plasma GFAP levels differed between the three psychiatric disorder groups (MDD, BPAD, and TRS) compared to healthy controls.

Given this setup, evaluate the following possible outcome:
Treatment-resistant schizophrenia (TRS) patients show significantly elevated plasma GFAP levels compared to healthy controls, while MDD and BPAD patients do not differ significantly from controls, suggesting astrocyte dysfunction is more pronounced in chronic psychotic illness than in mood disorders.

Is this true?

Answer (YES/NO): NO